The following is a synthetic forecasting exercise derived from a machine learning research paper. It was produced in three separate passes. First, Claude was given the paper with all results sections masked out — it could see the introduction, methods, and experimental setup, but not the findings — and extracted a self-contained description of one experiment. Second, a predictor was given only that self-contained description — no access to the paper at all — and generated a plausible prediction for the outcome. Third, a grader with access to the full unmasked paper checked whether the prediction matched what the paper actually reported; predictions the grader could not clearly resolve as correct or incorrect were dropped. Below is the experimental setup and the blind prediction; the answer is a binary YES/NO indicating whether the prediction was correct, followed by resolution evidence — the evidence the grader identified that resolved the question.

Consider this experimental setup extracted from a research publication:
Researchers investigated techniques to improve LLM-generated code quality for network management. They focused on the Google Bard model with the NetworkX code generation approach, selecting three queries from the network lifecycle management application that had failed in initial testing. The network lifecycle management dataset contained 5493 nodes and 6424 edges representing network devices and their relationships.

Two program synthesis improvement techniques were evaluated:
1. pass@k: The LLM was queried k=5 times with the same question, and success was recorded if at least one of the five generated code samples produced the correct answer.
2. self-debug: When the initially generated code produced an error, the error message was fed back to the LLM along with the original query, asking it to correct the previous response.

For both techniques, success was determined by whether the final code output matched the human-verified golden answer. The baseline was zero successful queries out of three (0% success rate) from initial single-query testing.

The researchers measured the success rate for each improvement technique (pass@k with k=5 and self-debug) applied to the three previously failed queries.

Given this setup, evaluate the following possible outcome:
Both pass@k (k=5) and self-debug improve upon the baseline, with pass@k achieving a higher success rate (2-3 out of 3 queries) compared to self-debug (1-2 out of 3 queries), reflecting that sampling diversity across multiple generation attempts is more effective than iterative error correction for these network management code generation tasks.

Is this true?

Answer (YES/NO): YES